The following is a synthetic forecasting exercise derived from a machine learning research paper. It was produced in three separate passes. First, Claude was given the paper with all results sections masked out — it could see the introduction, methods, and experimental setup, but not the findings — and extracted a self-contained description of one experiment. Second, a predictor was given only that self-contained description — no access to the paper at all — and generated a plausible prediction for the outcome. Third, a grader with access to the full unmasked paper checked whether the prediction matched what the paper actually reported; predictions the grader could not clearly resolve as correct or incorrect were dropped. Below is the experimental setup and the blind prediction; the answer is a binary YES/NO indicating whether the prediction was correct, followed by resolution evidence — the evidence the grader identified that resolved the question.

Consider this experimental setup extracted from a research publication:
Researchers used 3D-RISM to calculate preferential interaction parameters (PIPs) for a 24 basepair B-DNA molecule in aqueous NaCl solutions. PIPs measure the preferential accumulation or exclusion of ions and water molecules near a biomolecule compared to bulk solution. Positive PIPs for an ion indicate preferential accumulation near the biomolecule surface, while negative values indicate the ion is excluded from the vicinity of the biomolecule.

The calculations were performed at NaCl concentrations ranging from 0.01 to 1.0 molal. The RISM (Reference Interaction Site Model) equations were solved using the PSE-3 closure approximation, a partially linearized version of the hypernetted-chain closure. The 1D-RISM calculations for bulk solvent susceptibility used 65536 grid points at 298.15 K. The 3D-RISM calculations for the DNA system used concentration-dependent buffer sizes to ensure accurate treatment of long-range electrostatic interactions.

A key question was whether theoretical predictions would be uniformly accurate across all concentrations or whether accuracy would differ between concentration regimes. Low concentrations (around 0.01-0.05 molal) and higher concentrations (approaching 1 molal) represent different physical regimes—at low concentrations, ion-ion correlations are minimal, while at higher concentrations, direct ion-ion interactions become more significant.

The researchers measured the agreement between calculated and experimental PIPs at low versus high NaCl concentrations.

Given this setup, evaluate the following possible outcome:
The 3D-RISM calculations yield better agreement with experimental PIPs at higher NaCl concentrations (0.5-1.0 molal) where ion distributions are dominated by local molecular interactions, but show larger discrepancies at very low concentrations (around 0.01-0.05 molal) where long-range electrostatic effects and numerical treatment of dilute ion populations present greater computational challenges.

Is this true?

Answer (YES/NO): YES